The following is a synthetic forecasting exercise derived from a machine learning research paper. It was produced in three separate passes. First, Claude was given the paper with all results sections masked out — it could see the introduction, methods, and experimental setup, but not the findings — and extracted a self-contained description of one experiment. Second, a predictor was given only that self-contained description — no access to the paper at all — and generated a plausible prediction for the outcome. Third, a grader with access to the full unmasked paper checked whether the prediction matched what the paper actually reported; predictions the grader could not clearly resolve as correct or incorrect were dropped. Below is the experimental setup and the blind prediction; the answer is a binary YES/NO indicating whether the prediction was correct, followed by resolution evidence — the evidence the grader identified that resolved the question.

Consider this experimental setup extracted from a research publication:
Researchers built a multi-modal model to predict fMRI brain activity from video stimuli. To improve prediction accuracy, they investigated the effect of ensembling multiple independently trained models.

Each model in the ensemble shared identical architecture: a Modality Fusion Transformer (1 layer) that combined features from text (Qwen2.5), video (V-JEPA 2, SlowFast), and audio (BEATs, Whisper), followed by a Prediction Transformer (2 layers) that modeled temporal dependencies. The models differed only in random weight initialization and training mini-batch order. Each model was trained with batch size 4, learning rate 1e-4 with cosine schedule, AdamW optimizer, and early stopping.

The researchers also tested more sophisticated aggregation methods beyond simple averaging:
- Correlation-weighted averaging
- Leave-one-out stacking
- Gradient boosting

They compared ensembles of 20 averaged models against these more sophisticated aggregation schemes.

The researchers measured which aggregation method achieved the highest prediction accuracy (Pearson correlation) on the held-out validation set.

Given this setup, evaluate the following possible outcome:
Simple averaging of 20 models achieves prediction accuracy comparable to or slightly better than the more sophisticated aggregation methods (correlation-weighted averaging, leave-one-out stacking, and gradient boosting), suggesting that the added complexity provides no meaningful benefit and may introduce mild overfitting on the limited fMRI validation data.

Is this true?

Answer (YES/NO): YES